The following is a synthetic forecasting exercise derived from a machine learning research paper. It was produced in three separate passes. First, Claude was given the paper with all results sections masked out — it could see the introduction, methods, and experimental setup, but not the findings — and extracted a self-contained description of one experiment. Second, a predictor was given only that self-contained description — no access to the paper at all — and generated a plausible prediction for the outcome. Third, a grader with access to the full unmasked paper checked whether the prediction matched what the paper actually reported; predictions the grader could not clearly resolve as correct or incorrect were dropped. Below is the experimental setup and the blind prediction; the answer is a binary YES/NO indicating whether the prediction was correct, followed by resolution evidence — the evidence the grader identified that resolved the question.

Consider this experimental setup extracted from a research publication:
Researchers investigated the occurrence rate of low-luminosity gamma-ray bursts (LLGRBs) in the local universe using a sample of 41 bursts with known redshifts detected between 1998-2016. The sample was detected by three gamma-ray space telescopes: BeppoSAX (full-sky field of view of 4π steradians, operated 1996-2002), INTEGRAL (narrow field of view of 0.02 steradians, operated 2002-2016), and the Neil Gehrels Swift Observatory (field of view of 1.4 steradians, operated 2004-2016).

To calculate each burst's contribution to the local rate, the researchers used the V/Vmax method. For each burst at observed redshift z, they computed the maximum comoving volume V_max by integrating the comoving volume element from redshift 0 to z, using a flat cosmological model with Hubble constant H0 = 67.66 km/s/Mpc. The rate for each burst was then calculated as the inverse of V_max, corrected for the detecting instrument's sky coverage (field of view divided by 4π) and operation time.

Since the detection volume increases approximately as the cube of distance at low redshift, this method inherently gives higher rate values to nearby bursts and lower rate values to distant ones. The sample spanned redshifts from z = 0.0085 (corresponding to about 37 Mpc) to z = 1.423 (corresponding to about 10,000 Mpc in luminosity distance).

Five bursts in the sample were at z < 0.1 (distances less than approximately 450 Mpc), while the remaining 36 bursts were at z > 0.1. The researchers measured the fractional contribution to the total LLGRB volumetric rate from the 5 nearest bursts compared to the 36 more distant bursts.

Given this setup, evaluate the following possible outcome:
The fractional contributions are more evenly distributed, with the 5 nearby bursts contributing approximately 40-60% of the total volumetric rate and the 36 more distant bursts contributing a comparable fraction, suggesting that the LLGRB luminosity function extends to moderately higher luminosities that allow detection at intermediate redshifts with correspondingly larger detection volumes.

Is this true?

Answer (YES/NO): NO